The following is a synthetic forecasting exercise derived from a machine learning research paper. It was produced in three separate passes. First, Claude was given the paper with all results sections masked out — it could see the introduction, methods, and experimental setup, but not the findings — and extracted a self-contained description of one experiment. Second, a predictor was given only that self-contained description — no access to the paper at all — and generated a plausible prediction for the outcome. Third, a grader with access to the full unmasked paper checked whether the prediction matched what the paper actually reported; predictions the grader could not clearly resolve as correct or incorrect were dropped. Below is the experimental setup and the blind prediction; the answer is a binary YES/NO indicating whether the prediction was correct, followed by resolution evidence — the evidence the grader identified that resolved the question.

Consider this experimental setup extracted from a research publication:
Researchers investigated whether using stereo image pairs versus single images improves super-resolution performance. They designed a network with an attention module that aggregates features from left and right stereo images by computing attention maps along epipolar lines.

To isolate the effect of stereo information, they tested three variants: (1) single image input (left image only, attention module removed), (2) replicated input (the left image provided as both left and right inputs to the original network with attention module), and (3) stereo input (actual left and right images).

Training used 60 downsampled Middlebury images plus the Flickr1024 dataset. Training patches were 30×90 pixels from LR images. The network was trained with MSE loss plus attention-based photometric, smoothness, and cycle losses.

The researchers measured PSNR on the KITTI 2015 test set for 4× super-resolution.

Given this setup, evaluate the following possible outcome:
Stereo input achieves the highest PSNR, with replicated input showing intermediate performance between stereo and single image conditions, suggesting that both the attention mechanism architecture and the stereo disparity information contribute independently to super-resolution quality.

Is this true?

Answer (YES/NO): NO